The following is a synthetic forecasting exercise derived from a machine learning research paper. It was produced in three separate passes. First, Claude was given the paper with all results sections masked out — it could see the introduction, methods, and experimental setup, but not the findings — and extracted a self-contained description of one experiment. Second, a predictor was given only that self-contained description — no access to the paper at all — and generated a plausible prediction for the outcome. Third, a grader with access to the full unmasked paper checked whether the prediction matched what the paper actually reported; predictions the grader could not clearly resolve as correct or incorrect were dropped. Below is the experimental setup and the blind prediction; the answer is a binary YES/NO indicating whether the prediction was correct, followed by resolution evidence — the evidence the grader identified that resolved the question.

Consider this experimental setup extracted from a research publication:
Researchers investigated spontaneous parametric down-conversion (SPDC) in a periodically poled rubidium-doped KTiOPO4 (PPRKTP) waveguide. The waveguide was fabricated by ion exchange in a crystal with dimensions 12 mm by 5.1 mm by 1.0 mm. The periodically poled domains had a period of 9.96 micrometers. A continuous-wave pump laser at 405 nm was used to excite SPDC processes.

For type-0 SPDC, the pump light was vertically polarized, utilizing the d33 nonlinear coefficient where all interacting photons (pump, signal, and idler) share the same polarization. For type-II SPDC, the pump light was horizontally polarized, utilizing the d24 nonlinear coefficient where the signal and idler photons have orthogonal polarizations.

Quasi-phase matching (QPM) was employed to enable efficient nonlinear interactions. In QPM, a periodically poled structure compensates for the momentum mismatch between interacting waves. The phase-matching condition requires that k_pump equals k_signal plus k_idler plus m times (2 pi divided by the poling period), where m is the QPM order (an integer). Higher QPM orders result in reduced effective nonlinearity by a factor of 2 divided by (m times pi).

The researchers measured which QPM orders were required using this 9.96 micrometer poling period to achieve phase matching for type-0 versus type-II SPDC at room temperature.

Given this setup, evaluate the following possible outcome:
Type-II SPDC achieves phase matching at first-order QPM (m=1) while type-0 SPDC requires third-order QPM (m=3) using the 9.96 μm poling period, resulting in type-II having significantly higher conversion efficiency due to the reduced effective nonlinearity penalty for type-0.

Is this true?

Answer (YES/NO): NO